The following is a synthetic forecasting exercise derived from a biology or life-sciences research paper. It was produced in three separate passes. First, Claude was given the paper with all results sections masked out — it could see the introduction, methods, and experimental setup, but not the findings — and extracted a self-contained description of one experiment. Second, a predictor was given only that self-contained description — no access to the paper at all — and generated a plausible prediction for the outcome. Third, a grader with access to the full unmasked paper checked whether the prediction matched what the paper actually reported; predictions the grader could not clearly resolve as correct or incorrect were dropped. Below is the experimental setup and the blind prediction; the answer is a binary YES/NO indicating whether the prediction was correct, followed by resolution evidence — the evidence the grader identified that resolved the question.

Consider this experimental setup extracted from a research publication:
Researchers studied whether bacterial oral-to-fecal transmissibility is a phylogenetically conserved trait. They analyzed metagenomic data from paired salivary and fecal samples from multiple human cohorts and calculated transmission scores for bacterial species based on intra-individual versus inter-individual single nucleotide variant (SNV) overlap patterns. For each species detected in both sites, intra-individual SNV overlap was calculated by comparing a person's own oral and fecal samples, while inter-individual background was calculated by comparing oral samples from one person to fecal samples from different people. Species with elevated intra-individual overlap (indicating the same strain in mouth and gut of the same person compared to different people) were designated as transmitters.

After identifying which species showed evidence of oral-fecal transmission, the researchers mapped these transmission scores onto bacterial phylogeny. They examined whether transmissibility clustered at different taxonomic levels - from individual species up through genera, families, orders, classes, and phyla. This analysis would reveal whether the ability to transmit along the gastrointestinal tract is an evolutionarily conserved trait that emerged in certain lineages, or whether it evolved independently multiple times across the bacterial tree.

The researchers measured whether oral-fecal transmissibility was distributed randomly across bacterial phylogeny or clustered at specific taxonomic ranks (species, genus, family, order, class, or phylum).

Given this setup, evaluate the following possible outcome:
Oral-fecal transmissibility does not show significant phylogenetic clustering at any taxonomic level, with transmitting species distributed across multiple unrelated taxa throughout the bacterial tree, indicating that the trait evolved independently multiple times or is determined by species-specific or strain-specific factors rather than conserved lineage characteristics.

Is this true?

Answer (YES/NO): NO